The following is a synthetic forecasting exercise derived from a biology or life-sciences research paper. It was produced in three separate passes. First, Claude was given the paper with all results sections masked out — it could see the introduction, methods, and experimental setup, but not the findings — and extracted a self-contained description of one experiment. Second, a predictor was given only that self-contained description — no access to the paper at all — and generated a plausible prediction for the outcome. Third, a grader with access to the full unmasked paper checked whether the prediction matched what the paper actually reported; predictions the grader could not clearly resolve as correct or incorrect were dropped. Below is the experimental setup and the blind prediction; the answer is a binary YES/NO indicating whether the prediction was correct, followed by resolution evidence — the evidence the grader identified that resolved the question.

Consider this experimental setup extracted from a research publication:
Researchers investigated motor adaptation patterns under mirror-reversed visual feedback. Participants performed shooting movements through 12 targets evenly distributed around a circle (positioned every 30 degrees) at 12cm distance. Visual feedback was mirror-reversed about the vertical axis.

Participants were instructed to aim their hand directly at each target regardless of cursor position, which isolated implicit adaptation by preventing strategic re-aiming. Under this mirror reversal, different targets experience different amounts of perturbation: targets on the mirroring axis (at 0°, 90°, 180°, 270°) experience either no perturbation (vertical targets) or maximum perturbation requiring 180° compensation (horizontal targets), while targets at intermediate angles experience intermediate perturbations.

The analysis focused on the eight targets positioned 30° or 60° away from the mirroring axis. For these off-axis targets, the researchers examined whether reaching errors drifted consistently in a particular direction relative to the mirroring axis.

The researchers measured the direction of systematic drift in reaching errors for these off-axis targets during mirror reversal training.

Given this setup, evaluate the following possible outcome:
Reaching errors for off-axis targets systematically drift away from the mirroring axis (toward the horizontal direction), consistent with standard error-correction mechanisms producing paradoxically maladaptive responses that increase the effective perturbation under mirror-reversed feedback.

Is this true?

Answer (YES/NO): YES